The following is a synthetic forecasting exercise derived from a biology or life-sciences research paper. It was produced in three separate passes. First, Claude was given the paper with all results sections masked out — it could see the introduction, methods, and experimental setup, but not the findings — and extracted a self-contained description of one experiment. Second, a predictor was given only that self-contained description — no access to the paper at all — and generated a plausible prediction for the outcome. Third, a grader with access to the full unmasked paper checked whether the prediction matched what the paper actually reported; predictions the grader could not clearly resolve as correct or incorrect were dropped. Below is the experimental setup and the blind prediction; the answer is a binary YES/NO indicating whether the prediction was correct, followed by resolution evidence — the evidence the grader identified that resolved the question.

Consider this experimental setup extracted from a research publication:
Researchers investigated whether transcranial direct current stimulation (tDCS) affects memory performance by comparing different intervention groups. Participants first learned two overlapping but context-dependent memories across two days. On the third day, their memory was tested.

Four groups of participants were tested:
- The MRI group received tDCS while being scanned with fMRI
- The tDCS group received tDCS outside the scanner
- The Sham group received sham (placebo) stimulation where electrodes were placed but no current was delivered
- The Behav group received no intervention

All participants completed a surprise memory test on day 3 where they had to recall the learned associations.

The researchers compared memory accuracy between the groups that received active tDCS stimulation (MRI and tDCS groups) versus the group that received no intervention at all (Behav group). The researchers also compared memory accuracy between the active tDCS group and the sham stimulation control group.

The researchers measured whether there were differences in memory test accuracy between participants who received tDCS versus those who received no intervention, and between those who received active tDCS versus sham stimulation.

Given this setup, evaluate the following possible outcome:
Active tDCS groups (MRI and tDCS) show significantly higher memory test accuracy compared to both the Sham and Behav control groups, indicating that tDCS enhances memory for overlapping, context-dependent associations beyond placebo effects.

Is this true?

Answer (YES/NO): NO